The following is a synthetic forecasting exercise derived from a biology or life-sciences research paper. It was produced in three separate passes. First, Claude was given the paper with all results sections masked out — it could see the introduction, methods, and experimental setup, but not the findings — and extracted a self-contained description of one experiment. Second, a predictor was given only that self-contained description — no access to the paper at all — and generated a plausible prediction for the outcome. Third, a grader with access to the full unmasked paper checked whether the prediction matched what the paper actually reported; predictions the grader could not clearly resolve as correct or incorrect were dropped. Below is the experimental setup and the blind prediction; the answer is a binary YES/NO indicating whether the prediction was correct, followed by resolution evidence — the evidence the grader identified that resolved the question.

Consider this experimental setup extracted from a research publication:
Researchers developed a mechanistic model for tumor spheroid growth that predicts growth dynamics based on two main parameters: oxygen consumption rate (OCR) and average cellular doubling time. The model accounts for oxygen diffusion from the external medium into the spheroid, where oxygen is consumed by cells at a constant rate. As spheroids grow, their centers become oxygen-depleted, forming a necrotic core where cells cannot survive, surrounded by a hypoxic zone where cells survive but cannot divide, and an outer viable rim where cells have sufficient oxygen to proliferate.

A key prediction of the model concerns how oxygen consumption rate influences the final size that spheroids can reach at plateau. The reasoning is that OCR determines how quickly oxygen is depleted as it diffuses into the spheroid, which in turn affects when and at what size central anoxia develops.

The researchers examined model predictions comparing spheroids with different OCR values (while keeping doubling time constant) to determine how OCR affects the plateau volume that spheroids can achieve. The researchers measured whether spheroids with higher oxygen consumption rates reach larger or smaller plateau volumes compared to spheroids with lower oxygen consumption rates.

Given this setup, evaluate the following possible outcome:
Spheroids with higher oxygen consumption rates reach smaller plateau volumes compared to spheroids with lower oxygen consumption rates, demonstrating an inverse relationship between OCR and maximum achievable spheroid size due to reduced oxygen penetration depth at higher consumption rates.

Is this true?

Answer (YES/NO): YES